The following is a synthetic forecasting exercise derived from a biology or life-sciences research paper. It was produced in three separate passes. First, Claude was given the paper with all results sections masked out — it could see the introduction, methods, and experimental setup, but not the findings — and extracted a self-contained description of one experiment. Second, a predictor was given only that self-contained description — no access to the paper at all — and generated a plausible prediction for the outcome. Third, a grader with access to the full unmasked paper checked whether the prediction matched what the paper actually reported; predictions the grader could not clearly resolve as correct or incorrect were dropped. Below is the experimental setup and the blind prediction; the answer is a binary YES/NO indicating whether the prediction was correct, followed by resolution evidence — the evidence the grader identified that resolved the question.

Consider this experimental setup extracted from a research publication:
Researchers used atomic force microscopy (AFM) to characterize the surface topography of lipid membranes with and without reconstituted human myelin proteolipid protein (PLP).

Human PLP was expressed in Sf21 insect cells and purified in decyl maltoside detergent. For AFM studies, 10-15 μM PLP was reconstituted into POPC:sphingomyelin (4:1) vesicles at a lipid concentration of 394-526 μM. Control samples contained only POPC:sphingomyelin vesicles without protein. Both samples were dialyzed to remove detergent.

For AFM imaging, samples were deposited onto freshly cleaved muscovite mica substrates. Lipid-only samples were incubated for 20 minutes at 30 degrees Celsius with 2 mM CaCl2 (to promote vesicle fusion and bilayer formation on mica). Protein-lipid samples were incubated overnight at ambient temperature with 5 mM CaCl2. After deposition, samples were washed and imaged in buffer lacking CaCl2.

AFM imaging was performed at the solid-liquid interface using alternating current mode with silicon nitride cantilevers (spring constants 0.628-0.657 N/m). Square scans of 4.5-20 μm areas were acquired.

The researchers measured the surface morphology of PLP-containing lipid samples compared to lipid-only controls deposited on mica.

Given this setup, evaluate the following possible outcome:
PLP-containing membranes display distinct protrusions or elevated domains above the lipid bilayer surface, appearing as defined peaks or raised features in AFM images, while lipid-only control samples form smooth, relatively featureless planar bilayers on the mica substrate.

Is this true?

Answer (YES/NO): YES